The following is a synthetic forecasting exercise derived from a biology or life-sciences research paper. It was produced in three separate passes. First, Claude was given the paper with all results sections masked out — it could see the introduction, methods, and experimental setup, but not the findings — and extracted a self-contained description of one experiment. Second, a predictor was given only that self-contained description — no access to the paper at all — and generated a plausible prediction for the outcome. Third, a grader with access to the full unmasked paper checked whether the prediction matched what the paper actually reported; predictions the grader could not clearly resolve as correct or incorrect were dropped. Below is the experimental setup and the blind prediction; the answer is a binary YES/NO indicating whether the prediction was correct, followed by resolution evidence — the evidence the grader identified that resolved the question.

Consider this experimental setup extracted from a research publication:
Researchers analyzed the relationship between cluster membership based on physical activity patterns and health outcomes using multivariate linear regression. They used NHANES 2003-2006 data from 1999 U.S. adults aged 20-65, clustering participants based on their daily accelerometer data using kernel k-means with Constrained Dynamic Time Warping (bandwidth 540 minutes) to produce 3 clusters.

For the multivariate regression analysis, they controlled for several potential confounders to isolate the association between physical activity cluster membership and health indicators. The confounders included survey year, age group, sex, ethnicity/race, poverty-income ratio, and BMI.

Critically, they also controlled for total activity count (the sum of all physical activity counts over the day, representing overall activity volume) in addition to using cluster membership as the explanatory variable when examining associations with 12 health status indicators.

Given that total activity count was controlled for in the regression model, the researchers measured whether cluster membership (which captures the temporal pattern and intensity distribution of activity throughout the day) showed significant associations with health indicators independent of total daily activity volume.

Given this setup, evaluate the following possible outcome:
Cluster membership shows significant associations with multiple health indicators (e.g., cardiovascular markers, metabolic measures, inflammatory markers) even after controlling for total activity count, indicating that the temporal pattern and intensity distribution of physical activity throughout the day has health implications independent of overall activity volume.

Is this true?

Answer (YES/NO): YES